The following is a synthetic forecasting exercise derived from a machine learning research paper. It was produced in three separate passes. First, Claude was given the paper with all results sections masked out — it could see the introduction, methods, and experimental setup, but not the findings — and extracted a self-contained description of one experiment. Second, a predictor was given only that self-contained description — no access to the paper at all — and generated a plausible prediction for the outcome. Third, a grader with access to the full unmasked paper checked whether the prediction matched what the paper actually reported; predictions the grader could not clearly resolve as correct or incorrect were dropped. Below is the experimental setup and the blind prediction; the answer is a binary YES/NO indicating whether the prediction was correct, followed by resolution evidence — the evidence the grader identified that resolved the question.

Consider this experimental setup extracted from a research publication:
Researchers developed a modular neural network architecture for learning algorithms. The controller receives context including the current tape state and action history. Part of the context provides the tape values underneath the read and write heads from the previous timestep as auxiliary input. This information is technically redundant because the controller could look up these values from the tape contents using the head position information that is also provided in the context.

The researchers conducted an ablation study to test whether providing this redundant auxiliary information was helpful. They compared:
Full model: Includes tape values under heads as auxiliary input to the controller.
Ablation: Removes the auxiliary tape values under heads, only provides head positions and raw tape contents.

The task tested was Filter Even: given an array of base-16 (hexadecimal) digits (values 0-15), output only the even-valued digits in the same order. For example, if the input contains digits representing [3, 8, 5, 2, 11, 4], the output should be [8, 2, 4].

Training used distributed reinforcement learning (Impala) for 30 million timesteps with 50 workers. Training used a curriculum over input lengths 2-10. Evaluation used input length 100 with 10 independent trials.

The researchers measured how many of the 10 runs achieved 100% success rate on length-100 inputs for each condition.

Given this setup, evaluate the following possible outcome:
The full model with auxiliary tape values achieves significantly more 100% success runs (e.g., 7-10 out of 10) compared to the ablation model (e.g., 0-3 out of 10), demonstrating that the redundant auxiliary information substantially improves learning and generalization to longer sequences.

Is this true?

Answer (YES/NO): NO